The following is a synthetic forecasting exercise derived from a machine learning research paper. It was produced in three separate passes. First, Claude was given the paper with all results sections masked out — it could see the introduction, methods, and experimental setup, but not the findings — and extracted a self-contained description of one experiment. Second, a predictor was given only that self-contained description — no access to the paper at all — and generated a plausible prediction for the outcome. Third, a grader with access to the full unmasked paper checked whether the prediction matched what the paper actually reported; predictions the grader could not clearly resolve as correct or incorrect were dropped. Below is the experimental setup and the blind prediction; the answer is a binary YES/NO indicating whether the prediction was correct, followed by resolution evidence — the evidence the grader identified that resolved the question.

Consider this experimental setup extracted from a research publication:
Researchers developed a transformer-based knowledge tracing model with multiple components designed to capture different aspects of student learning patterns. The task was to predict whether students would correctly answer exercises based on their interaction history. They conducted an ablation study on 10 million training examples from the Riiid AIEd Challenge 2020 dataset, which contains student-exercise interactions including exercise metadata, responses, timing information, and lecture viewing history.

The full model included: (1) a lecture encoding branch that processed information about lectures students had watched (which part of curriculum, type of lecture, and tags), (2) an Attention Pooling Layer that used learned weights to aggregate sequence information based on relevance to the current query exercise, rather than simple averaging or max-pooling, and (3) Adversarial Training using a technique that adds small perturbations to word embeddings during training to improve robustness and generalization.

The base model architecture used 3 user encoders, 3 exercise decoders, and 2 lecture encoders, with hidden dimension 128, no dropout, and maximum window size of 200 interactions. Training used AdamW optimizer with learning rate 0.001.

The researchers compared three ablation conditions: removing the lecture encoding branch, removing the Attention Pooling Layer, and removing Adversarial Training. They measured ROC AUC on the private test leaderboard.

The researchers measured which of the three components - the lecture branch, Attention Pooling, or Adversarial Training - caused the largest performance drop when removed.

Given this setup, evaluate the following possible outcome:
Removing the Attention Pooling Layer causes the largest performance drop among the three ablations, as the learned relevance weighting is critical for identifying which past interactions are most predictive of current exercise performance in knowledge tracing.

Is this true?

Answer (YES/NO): YES